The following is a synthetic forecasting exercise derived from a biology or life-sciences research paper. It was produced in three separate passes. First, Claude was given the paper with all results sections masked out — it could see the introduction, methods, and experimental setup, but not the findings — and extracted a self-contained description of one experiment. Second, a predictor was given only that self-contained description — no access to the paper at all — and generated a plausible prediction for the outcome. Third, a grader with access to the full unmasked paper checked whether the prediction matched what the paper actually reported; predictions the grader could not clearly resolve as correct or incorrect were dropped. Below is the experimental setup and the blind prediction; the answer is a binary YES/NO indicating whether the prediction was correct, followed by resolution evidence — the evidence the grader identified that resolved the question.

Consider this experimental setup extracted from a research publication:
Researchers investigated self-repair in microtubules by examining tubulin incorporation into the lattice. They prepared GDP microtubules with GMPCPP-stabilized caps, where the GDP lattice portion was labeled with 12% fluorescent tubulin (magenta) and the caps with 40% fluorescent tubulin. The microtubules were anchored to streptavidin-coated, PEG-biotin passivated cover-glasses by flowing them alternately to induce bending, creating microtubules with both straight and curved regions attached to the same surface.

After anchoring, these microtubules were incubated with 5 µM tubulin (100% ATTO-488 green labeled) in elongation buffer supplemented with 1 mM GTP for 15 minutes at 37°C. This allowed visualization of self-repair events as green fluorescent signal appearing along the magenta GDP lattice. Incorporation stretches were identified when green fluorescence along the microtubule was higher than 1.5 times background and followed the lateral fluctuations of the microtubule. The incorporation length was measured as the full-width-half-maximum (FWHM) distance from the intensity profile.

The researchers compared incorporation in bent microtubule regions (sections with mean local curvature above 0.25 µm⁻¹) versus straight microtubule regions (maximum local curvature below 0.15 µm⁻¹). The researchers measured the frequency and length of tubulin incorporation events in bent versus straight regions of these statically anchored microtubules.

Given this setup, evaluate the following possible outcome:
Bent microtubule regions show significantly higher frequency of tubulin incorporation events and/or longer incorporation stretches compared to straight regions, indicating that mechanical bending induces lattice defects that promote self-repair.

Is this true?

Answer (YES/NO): YES